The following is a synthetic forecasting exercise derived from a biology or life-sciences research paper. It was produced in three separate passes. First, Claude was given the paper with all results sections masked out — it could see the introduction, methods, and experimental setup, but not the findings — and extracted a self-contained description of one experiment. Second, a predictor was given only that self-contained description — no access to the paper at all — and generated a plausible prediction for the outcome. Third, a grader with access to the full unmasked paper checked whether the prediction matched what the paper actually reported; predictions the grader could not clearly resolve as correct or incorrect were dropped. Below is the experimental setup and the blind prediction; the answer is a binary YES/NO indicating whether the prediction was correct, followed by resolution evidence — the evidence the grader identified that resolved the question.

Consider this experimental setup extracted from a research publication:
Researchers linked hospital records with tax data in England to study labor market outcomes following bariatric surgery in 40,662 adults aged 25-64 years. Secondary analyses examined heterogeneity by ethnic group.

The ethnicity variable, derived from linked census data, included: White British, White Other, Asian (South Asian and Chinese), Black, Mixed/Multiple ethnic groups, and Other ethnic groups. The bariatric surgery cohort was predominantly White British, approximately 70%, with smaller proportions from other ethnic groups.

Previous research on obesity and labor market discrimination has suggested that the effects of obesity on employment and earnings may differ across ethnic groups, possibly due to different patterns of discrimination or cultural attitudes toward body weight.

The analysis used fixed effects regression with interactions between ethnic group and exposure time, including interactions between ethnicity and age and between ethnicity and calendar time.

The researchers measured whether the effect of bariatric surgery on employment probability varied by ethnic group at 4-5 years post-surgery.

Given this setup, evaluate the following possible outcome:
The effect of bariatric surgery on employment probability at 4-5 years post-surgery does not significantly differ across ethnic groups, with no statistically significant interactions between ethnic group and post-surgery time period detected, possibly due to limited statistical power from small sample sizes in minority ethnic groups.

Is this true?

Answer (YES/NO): NO